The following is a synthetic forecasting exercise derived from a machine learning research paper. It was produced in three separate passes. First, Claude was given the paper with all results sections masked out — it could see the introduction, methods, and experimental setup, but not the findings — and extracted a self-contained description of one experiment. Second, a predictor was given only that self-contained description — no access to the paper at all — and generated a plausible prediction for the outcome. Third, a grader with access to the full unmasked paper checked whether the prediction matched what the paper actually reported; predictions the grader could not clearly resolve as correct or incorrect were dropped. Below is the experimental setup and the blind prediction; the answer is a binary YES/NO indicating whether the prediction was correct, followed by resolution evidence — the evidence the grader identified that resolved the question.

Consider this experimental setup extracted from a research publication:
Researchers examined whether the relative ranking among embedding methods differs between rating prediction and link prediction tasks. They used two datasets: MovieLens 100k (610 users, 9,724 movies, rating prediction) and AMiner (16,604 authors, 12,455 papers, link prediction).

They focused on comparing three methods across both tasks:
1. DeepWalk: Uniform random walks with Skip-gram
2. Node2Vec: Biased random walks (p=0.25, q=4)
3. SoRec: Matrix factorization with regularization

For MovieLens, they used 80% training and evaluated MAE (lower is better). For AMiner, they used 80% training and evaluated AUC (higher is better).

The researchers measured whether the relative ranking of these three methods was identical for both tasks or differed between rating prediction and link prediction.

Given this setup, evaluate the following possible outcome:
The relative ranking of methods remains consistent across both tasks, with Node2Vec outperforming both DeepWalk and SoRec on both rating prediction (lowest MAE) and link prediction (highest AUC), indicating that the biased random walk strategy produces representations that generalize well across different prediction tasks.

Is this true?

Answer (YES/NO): NO